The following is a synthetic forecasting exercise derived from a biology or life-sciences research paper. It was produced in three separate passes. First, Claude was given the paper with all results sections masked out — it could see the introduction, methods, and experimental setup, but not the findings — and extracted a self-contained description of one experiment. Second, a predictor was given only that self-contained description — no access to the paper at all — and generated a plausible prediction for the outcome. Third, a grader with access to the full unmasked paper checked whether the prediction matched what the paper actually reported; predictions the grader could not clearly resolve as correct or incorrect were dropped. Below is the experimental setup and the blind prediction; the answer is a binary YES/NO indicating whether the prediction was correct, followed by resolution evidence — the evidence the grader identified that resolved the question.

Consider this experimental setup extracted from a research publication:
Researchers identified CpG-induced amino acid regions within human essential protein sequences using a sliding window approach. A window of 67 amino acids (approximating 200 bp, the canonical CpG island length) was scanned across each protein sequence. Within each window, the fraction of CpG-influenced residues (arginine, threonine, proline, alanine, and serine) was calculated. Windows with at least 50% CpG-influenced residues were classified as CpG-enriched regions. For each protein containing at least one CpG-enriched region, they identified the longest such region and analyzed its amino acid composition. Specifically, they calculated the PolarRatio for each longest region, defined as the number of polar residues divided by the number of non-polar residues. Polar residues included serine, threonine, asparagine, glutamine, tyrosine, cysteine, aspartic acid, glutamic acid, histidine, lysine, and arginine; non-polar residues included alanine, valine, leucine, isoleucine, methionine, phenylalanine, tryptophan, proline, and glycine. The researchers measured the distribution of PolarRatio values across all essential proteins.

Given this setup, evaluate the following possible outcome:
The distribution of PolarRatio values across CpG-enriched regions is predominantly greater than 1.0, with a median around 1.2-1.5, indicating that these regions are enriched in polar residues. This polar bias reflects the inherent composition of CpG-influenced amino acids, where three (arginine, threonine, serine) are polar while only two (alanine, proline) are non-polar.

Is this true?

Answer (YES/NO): NO